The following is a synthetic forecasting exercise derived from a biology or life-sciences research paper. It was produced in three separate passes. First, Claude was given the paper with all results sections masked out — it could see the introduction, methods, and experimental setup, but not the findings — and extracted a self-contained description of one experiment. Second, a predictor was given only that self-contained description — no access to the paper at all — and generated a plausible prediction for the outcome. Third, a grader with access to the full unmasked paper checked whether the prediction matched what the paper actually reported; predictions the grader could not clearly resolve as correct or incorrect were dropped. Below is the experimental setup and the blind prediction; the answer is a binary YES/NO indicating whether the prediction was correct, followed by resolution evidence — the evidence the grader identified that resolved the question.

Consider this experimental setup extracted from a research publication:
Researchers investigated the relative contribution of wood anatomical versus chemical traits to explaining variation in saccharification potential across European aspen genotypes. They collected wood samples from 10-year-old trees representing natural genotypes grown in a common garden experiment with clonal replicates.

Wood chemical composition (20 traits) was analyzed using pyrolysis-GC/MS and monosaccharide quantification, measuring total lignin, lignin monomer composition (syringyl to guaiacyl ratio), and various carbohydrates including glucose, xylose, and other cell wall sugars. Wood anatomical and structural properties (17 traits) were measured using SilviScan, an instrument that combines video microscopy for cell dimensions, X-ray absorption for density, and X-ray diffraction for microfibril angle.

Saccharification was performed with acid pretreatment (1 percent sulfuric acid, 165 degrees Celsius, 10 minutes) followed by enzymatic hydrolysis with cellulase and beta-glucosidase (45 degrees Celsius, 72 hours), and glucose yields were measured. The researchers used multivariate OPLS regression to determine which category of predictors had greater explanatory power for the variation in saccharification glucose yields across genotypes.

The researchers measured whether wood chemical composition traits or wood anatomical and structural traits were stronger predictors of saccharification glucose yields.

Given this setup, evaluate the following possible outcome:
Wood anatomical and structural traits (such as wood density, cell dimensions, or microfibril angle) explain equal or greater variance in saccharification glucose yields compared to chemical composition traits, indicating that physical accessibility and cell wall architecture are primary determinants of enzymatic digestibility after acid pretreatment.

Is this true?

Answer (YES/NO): NO